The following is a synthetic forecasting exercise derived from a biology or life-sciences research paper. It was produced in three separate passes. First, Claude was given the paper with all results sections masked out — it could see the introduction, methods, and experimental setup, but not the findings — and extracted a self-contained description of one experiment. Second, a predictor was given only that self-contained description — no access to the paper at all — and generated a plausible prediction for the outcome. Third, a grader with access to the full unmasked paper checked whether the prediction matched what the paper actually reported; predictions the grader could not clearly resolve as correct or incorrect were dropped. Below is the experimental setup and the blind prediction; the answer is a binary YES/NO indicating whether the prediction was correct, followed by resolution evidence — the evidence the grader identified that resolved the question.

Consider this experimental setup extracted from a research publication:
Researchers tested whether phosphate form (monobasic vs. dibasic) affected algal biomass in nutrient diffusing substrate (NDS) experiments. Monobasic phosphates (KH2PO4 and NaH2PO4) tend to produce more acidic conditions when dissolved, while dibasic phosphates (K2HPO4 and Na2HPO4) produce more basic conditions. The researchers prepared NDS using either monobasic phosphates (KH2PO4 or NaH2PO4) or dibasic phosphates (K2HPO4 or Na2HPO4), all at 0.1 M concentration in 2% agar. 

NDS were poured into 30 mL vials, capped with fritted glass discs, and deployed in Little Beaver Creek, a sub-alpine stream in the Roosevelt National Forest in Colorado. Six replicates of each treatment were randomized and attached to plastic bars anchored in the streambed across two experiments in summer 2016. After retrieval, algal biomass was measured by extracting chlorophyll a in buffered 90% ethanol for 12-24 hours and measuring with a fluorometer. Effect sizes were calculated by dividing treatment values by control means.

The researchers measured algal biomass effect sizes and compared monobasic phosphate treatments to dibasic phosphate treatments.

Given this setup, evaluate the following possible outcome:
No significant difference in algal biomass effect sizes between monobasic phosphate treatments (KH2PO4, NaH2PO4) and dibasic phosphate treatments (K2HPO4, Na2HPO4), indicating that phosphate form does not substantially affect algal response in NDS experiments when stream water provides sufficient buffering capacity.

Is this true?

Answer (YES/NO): YES